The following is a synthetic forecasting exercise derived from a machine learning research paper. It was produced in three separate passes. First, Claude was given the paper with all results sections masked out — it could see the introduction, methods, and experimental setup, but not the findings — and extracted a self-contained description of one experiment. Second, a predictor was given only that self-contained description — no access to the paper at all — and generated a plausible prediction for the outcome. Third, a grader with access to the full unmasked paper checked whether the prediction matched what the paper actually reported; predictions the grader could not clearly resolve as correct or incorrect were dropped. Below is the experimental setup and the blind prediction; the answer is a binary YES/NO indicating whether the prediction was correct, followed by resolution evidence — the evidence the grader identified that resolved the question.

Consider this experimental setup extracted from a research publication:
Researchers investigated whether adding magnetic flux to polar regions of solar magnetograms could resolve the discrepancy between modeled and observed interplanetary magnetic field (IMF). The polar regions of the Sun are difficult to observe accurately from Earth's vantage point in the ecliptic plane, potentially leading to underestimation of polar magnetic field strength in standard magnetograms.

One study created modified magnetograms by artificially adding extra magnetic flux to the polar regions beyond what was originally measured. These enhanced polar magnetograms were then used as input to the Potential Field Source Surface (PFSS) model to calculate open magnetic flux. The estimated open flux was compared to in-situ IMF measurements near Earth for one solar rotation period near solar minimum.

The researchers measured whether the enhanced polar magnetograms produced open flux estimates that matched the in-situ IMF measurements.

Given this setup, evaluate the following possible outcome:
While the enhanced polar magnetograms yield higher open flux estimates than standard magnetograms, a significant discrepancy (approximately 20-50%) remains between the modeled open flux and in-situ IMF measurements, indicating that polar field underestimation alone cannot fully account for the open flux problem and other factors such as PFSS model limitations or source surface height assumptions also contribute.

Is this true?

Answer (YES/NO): NO